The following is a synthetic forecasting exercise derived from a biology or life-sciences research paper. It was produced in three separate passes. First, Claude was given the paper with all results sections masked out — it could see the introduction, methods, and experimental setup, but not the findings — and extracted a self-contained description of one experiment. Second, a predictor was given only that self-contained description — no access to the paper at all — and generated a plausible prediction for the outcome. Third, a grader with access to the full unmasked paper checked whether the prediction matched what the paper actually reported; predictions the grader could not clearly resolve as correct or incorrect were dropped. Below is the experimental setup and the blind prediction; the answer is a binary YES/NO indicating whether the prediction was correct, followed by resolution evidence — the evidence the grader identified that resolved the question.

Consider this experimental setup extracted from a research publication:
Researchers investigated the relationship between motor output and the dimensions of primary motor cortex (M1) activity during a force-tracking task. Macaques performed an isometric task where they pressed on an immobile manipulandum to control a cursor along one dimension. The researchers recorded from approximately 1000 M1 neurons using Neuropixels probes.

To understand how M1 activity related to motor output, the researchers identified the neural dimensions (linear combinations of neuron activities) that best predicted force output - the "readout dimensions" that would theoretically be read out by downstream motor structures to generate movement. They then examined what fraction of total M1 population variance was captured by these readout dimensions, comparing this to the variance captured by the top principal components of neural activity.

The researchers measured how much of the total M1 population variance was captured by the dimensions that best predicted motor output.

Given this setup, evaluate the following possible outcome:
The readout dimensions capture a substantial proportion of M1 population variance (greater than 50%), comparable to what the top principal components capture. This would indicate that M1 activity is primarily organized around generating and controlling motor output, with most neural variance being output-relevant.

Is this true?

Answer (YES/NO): NO